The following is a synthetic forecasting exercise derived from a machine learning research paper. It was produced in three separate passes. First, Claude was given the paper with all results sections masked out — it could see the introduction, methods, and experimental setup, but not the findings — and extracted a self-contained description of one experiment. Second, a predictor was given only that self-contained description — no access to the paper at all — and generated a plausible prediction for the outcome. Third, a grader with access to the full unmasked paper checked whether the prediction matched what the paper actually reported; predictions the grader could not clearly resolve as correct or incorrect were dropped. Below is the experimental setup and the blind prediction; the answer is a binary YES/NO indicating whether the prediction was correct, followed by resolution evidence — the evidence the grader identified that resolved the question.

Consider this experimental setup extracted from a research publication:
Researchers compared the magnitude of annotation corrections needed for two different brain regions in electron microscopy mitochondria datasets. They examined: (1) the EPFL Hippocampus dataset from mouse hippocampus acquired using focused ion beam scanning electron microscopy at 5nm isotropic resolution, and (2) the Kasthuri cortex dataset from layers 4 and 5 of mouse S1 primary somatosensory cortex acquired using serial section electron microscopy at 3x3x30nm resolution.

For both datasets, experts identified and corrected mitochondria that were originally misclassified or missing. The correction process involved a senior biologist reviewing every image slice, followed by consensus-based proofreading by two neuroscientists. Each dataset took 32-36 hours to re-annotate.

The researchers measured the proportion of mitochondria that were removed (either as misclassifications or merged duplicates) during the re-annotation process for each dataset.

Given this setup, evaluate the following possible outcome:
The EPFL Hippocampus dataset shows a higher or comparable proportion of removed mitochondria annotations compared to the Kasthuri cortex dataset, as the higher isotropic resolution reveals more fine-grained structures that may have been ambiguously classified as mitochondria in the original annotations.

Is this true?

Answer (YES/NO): YES